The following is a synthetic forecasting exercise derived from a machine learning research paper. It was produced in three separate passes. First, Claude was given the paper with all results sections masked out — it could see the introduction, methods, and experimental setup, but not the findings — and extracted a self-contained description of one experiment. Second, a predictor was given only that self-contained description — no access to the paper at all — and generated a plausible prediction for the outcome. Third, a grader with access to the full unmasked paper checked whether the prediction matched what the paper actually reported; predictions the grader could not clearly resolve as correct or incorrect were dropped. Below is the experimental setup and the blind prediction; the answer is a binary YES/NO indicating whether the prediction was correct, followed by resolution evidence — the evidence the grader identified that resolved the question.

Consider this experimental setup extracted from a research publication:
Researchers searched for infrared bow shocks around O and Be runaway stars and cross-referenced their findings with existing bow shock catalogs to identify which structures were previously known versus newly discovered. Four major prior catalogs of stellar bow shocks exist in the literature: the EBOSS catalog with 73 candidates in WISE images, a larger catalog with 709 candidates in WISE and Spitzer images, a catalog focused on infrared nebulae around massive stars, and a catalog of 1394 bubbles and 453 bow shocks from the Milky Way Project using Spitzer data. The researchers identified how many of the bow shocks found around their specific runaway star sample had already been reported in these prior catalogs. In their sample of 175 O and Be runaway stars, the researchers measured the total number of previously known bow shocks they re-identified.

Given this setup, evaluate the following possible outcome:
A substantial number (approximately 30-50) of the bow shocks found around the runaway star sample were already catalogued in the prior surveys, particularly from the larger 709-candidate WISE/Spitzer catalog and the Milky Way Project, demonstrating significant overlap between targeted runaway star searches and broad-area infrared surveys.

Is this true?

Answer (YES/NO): NO